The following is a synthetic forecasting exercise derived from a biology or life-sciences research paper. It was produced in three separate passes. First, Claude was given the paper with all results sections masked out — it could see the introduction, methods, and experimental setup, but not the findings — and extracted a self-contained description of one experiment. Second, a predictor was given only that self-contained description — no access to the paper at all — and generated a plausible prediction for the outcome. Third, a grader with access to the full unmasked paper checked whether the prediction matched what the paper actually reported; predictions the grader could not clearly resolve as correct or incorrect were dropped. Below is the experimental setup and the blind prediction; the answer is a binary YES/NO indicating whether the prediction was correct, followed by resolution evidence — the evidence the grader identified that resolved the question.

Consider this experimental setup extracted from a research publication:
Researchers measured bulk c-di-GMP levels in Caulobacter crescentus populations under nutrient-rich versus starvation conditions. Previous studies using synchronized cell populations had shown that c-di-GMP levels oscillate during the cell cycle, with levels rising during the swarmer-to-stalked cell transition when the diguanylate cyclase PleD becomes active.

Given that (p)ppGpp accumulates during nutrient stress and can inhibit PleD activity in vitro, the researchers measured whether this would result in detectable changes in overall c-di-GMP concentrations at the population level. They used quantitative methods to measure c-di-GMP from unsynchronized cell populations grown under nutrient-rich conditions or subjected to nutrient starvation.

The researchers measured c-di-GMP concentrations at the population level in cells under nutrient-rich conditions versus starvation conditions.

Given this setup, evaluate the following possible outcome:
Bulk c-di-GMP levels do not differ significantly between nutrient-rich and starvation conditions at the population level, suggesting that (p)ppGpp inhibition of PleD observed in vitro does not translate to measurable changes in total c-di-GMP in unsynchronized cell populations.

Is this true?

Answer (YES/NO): YES